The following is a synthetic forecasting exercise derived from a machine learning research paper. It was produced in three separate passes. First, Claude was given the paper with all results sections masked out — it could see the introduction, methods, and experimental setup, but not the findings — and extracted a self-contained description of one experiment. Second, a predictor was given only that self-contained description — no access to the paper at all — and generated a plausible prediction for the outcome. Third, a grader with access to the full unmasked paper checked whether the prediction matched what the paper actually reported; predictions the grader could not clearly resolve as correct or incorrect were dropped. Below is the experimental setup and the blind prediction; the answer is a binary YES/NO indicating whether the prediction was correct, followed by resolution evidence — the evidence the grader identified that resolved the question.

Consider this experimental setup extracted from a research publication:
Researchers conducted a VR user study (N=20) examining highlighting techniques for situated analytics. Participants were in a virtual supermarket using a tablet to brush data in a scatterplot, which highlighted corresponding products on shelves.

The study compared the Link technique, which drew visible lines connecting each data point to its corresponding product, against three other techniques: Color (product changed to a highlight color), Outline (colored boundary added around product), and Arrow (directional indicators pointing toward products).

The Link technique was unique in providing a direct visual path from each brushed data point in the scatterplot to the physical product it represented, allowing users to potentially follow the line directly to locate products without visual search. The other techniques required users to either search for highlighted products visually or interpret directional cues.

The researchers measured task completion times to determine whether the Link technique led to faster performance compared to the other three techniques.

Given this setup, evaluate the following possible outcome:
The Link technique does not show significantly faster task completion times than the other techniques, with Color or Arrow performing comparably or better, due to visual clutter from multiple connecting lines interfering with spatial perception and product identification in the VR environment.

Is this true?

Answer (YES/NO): NO